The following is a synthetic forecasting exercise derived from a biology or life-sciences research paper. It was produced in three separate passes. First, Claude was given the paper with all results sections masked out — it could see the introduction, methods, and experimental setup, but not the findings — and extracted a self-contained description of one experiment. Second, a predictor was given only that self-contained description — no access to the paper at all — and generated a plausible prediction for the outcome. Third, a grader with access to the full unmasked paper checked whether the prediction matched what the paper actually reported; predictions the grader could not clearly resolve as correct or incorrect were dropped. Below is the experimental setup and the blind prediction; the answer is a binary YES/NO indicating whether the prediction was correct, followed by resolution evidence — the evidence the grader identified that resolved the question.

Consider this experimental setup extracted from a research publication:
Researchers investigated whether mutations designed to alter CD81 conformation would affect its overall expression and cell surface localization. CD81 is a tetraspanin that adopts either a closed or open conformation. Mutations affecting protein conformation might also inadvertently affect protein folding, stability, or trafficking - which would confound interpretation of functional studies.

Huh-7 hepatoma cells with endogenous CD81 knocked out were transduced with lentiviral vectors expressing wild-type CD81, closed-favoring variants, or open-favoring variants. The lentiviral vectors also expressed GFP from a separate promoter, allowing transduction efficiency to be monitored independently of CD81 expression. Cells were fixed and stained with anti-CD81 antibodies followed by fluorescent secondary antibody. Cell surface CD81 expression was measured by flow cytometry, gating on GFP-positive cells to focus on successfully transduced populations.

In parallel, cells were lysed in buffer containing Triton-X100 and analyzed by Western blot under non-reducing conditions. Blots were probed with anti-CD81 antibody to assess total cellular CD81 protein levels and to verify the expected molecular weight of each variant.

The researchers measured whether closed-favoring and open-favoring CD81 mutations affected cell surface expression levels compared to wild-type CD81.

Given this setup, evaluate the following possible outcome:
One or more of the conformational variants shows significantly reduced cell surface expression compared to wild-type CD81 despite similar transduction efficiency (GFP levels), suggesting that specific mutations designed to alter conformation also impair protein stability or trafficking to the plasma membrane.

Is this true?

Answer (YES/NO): NO